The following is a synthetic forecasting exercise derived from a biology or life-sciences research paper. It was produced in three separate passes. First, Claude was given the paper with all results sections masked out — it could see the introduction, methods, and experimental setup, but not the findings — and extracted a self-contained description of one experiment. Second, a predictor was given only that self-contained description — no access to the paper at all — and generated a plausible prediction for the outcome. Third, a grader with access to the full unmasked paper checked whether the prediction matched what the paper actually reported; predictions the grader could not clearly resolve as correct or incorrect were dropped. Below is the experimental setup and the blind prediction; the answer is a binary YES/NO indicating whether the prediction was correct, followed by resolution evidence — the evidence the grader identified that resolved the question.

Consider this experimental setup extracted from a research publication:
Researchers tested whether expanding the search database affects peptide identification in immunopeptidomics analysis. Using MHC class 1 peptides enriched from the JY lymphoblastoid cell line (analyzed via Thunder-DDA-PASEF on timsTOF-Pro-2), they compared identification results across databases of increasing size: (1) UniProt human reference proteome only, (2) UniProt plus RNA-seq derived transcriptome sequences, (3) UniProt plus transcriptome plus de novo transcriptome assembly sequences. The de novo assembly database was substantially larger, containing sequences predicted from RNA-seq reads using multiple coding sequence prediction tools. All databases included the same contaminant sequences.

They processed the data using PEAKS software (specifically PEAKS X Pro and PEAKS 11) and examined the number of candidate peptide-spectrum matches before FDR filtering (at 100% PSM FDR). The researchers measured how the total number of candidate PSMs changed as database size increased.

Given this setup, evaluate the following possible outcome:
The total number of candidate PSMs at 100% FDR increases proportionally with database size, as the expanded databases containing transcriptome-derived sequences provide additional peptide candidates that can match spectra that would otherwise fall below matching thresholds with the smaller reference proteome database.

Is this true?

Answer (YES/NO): NO